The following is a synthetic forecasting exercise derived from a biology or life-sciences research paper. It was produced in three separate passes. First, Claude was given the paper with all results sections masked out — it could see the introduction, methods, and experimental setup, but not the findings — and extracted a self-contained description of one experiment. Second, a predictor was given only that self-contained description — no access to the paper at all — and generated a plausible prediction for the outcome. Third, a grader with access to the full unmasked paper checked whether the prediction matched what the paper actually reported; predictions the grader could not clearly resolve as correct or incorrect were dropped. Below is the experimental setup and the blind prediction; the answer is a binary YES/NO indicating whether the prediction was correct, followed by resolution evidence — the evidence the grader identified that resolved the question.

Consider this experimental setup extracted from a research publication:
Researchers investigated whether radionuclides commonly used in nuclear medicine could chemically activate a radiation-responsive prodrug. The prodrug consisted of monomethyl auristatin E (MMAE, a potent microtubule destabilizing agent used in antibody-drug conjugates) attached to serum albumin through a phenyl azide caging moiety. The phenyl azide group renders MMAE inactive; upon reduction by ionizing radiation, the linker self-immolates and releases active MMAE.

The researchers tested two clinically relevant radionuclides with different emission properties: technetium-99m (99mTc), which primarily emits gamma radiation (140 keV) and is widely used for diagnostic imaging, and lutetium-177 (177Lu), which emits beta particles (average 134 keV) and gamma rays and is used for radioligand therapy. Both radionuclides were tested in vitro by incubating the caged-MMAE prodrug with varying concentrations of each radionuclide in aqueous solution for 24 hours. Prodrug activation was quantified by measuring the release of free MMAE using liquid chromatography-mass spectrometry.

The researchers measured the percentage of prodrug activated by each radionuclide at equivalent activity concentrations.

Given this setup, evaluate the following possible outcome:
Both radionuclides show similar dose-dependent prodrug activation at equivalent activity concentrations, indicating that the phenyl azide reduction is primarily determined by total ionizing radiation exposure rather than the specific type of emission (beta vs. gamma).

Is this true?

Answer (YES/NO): NO